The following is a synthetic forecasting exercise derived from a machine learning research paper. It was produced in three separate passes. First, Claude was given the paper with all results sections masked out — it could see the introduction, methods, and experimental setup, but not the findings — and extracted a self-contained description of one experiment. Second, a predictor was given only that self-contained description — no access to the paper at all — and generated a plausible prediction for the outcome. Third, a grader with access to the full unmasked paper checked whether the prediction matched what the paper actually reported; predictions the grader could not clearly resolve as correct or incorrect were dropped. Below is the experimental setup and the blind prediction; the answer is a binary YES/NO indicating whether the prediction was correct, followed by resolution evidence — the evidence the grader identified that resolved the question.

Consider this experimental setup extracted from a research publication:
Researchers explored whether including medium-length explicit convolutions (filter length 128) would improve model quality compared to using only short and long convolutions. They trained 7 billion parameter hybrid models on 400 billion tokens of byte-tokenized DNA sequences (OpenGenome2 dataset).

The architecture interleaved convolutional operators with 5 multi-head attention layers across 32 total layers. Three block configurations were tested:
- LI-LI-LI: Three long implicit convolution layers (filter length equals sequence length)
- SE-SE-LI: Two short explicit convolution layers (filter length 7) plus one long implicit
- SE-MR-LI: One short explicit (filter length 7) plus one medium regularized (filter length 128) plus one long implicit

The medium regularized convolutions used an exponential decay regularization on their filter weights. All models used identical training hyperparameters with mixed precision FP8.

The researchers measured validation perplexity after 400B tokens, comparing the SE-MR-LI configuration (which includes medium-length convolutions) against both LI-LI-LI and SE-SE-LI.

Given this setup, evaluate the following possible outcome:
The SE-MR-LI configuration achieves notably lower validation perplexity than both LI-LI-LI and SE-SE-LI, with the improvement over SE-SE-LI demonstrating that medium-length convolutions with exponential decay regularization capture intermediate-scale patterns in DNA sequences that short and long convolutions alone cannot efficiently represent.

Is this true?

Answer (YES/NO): NO